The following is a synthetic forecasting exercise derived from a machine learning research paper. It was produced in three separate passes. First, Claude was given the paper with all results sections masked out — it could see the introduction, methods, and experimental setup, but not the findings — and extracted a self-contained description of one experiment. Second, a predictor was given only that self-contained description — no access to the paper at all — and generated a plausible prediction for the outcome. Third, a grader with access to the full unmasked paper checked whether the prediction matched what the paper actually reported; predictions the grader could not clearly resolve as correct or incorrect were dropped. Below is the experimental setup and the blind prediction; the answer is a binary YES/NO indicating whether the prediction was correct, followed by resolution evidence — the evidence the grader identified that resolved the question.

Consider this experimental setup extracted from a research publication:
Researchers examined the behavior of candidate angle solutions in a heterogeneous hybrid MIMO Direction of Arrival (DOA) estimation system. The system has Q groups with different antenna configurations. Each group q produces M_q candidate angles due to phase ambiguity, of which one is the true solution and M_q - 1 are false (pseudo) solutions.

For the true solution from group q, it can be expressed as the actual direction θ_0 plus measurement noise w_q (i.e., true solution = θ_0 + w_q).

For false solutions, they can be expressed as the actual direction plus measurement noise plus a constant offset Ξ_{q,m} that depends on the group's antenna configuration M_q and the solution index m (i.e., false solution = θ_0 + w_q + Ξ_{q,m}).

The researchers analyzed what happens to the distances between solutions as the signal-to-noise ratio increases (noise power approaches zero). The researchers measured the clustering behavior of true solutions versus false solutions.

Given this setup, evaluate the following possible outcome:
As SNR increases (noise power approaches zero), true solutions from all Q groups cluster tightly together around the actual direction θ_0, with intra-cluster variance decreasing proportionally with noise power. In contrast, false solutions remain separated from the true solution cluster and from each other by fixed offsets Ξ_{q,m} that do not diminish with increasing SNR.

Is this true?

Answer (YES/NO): YES